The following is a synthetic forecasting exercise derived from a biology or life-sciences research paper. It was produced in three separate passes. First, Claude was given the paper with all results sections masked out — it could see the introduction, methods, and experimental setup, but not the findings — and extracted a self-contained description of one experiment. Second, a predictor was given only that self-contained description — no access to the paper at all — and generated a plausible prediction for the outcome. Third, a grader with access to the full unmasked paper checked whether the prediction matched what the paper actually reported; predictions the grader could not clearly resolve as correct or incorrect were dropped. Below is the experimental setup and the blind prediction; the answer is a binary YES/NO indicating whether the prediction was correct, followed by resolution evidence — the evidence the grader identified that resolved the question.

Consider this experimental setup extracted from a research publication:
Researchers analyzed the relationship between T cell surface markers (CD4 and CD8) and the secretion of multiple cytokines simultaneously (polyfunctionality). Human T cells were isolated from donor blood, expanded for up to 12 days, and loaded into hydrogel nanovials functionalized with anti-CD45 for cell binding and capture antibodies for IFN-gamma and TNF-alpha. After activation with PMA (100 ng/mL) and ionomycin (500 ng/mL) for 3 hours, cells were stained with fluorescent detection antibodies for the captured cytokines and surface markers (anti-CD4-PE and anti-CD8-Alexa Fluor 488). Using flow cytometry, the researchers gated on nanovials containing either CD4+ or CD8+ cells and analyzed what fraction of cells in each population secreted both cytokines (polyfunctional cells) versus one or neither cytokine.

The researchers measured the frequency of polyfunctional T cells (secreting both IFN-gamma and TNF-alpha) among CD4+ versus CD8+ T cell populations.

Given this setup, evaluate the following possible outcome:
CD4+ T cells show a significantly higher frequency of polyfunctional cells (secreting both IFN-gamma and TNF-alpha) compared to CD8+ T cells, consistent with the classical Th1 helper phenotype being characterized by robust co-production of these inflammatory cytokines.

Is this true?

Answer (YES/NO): YES